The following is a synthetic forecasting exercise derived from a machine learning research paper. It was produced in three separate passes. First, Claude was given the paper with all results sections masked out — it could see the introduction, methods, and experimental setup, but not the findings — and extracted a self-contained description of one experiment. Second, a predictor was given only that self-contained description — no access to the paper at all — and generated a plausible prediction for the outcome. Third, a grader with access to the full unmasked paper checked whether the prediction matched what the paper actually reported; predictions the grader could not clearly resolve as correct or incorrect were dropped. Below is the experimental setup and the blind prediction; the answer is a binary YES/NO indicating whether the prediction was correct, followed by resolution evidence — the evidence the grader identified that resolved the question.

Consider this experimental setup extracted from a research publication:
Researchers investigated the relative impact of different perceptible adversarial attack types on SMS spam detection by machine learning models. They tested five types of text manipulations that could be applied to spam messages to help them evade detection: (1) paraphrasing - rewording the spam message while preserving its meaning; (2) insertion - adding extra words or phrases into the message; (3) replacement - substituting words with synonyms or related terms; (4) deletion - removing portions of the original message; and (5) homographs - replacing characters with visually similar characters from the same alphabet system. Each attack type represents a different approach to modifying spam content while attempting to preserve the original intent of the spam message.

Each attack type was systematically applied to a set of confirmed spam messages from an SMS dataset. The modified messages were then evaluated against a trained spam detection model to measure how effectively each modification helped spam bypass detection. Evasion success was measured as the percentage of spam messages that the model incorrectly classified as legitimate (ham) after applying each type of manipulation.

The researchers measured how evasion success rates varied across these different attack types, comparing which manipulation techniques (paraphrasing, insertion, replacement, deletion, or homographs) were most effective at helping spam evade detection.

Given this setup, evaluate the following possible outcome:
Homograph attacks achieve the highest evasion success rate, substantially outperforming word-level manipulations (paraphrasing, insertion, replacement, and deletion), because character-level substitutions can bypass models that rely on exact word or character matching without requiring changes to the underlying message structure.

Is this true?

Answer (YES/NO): NO